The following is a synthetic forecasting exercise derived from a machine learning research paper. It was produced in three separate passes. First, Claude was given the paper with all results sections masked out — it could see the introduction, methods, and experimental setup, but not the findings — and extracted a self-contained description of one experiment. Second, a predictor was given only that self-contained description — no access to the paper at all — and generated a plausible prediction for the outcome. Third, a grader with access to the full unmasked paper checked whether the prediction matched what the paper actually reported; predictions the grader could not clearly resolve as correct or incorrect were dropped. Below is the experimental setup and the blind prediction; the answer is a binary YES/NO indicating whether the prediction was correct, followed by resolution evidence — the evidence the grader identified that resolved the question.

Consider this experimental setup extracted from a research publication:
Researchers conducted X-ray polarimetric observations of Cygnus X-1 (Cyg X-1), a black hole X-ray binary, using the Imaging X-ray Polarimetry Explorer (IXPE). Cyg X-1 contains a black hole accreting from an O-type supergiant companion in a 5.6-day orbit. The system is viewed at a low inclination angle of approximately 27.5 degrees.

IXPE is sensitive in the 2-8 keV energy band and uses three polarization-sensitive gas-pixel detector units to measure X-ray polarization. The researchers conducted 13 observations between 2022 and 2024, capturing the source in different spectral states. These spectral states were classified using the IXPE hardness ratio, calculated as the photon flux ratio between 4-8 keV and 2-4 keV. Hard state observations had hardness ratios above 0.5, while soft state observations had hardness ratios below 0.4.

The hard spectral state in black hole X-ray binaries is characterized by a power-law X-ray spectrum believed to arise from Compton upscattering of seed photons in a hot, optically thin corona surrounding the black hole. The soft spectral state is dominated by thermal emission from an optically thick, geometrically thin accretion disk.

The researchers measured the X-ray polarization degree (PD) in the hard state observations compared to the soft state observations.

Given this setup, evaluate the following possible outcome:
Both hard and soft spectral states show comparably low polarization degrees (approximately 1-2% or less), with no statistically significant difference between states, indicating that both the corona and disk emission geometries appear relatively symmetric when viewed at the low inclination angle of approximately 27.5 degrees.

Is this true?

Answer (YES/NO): NO